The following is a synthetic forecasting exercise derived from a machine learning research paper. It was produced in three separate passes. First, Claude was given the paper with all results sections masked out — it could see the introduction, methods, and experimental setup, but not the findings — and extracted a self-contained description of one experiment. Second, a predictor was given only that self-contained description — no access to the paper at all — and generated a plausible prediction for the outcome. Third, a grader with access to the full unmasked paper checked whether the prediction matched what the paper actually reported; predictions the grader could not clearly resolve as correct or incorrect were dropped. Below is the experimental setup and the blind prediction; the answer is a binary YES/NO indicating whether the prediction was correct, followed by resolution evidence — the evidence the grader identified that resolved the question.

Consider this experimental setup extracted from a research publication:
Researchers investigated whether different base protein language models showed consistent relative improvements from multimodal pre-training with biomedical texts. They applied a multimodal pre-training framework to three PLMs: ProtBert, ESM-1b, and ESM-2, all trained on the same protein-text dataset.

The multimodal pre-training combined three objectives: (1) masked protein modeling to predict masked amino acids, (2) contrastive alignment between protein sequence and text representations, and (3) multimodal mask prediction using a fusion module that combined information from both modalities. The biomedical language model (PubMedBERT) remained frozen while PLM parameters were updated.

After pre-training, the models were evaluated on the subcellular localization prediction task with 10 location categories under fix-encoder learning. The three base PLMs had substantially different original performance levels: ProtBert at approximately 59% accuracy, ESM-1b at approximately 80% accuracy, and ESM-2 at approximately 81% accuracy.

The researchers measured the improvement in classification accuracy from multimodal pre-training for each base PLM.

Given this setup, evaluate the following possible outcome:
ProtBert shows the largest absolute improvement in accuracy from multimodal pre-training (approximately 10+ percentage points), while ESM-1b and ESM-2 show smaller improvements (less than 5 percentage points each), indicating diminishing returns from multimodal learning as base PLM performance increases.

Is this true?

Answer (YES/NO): YES